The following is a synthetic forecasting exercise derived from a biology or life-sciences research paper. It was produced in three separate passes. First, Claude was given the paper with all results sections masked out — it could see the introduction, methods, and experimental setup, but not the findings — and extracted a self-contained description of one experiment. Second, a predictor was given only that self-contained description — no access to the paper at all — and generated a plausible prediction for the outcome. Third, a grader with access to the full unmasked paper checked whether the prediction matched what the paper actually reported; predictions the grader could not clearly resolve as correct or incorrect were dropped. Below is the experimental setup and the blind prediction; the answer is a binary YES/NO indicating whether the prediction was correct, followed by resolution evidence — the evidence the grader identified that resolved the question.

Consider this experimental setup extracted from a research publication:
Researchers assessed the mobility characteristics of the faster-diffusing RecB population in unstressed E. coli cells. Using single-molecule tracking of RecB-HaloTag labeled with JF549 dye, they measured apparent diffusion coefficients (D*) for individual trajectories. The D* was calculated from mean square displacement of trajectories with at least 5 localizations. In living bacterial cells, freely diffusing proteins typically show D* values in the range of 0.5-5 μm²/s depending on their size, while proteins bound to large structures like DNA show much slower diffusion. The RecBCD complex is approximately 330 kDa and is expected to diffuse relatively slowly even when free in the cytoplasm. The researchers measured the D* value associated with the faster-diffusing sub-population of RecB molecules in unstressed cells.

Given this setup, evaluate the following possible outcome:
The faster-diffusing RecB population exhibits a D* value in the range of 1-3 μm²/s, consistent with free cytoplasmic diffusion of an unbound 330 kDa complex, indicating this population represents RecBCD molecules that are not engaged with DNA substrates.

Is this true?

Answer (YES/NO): YES